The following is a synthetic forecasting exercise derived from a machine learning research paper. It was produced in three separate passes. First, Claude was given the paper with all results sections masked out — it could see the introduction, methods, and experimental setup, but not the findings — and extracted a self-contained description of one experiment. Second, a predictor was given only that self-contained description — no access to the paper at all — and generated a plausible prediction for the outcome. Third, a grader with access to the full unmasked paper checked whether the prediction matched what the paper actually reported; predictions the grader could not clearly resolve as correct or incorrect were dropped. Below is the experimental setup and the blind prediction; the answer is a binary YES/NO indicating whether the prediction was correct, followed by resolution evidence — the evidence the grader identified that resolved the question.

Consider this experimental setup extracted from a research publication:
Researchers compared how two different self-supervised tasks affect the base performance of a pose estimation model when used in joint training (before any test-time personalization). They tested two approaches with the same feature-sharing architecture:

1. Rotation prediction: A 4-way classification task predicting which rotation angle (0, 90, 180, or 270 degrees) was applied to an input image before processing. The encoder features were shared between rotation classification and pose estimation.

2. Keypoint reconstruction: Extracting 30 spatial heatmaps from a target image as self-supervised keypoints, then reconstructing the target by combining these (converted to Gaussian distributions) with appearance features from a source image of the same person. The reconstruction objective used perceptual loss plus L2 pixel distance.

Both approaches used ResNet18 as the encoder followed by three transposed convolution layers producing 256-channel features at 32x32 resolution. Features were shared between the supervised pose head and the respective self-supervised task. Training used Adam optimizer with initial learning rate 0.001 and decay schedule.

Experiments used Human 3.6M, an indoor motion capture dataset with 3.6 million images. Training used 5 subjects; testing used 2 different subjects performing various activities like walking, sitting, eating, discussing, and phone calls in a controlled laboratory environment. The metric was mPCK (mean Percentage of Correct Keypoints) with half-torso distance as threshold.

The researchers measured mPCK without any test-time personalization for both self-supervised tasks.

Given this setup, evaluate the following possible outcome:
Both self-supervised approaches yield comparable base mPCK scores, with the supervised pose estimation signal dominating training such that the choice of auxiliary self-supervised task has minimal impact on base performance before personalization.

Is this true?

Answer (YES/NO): YES